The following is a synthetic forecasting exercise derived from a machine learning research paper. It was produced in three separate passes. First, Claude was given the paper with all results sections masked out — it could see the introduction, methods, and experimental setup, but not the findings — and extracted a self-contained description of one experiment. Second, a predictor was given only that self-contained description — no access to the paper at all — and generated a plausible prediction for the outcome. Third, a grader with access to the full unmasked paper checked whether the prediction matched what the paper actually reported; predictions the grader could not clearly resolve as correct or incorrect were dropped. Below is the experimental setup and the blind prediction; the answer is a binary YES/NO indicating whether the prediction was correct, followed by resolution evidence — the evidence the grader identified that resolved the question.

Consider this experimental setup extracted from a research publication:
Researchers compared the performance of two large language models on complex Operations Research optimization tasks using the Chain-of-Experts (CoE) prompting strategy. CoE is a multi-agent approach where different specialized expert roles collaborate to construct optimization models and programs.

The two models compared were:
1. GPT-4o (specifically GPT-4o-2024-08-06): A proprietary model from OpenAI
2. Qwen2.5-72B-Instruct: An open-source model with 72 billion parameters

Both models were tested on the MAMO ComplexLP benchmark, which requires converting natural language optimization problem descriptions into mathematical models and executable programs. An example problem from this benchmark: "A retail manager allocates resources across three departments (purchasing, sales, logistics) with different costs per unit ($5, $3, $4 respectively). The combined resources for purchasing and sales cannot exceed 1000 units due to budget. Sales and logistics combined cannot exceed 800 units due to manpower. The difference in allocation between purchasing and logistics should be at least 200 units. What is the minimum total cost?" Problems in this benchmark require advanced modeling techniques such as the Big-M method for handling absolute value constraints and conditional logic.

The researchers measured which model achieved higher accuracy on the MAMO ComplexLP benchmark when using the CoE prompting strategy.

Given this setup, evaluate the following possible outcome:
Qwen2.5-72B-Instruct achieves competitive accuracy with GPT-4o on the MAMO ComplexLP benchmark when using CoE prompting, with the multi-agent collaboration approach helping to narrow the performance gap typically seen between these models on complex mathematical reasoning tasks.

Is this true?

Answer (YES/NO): YES